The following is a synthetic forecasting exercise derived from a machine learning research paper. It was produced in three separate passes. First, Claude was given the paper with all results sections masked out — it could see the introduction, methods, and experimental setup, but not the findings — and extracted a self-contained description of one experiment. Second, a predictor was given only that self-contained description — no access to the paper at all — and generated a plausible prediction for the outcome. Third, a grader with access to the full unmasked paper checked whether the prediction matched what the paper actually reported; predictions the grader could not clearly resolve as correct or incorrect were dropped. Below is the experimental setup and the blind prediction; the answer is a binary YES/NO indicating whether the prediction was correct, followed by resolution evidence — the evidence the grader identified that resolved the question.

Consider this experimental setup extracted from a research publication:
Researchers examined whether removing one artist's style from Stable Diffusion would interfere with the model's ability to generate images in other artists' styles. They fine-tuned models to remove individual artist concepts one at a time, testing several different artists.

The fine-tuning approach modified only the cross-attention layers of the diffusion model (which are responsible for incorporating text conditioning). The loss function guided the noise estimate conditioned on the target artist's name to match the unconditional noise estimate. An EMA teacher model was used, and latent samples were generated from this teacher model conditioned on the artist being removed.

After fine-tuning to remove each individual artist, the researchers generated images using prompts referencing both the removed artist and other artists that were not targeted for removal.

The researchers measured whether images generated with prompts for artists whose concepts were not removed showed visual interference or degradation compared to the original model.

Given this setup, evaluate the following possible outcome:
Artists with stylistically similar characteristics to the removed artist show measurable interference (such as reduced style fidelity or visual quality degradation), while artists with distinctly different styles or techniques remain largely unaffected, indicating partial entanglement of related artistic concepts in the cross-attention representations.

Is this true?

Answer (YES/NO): NO